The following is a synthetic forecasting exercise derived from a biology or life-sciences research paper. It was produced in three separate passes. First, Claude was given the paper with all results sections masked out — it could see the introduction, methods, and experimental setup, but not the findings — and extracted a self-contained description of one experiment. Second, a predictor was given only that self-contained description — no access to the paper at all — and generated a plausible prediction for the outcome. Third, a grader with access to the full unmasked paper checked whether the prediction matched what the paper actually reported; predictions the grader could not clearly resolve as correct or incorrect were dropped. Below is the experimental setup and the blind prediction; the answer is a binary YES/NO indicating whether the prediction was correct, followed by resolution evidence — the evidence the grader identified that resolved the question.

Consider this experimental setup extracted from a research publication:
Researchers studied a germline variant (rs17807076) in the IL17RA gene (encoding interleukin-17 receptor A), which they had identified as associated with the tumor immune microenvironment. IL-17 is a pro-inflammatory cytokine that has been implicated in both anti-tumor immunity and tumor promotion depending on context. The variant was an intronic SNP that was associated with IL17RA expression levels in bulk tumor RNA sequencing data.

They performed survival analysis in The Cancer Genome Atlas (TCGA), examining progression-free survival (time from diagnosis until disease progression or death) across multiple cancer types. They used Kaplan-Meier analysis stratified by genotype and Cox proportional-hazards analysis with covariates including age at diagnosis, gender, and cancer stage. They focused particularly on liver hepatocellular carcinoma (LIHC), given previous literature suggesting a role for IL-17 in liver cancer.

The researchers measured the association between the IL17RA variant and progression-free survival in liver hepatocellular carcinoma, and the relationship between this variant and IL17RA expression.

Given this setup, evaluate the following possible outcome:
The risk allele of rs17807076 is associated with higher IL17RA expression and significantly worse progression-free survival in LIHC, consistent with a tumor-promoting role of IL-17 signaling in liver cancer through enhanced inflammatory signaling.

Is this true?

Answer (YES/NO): YES